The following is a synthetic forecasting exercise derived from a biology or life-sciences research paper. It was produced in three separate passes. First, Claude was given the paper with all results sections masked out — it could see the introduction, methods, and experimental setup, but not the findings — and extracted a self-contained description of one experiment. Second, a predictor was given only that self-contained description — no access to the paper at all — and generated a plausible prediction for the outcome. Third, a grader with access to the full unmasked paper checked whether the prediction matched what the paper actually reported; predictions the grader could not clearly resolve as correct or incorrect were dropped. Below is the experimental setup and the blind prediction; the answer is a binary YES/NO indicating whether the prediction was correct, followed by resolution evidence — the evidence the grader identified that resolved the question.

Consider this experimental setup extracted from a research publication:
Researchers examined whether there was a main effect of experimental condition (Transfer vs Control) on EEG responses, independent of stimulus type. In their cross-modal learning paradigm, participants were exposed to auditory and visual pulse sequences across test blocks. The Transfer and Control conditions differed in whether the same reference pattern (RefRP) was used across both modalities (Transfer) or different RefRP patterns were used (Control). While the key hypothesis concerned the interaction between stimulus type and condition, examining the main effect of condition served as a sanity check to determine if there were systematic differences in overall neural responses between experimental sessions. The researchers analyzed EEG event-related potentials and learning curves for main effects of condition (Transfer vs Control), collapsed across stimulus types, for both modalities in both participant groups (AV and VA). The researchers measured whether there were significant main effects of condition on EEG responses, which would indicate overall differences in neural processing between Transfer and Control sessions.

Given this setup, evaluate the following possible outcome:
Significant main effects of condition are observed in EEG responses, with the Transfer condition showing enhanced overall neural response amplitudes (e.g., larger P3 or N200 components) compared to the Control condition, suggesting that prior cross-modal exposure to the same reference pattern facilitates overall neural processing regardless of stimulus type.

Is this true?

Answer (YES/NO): NO